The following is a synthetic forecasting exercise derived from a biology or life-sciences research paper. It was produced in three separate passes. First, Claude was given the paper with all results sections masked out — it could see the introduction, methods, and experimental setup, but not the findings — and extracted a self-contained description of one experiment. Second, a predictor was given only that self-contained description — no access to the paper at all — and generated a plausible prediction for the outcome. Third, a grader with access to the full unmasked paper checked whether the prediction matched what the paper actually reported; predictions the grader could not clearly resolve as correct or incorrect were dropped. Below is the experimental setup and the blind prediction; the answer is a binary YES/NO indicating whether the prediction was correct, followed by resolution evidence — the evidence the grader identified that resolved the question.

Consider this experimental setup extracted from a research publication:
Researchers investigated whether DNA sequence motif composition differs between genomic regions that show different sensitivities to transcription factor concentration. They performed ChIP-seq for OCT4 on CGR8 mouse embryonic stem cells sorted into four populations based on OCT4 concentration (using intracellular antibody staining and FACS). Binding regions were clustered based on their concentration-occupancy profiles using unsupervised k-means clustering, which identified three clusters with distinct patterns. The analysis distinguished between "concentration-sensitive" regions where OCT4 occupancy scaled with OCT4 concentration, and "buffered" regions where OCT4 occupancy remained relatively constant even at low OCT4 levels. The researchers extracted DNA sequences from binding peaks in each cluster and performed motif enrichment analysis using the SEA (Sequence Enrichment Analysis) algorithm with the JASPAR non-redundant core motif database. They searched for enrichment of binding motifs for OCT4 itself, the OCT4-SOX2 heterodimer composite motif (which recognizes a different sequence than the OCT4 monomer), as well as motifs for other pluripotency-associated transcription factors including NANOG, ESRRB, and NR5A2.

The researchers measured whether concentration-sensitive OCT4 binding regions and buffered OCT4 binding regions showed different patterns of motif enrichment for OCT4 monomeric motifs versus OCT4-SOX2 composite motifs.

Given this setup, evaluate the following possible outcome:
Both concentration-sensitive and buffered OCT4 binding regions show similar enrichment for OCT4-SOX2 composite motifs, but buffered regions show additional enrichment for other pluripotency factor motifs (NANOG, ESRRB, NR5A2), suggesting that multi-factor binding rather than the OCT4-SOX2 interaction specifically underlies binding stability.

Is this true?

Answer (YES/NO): NO